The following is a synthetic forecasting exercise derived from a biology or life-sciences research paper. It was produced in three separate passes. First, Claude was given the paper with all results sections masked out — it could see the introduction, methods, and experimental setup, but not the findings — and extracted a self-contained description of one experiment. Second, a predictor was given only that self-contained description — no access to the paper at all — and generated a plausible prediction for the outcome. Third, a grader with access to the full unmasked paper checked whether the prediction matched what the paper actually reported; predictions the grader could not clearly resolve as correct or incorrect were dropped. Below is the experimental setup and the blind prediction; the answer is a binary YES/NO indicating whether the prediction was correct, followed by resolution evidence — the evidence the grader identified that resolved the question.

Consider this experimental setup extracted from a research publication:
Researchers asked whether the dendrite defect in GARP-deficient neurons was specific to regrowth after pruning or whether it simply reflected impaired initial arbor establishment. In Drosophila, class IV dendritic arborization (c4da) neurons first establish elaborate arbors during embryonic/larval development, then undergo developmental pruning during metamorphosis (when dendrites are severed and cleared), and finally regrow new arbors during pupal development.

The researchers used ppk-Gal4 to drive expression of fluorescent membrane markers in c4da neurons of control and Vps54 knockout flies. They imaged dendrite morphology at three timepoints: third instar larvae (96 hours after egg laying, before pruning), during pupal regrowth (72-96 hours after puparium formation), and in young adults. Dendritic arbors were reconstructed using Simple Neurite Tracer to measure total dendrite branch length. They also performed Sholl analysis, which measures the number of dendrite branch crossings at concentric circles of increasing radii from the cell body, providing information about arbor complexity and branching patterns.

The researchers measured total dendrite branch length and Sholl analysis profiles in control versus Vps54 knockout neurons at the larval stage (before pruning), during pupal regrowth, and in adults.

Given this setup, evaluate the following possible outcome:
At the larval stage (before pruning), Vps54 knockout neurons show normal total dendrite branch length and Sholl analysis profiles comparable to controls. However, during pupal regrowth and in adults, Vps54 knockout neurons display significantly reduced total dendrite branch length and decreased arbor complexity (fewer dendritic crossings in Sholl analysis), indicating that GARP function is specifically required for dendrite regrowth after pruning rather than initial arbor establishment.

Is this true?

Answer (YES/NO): YES